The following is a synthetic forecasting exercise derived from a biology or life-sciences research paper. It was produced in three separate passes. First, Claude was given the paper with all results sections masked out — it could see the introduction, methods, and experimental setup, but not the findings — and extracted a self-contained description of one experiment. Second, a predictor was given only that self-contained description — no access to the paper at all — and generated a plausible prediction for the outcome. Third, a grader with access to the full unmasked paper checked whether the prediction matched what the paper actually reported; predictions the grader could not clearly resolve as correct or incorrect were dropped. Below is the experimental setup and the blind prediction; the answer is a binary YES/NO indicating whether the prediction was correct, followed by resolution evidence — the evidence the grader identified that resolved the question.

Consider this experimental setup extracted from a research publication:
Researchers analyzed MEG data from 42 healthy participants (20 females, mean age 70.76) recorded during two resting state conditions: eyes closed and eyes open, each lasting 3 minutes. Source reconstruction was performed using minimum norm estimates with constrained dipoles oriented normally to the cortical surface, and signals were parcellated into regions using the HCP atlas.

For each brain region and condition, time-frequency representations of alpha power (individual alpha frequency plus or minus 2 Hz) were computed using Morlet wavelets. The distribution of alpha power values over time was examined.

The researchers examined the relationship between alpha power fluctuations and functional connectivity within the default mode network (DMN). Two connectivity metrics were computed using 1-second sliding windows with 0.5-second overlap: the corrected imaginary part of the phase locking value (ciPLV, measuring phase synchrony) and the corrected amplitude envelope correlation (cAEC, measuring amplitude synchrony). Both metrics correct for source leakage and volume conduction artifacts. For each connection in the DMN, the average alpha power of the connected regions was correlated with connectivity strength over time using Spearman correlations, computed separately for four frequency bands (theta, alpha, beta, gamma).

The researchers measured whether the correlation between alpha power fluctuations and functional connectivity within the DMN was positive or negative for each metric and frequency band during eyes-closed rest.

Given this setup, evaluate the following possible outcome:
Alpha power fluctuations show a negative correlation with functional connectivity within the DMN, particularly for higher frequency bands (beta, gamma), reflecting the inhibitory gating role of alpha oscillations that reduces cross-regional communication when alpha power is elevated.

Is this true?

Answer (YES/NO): NO